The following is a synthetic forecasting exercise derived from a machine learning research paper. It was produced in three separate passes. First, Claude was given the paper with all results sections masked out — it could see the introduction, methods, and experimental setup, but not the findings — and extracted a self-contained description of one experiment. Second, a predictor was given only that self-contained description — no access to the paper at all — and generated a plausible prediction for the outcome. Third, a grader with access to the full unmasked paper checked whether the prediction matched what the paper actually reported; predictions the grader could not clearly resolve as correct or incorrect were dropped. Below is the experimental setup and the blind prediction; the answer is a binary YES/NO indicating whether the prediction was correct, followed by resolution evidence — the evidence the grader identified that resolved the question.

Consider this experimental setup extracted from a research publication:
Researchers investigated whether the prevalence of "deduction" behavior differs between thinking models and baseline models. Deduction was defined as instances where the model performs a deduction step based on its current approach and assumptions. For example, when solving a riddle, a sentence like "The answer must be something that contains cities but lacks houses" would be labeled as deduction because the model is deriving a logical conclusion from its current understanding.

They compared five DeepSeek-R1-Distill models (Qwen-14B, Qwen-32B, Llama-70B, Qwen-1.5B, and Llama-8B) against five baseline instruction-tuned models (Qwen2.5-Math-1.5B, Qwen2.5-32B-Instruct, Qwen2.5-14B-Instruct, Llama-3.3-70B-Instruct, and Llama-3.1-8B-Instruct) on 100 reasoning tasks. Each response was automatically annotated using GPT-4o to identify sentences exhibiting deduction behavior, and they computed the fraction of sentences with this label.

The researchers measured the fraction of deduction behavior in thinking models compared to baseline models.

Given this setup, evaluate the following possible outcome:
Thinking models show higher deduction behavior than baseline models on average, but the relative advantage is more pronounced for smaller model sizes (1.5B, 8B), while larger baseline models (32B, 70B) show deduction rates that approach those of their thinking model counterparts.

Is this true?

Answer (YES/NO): NO